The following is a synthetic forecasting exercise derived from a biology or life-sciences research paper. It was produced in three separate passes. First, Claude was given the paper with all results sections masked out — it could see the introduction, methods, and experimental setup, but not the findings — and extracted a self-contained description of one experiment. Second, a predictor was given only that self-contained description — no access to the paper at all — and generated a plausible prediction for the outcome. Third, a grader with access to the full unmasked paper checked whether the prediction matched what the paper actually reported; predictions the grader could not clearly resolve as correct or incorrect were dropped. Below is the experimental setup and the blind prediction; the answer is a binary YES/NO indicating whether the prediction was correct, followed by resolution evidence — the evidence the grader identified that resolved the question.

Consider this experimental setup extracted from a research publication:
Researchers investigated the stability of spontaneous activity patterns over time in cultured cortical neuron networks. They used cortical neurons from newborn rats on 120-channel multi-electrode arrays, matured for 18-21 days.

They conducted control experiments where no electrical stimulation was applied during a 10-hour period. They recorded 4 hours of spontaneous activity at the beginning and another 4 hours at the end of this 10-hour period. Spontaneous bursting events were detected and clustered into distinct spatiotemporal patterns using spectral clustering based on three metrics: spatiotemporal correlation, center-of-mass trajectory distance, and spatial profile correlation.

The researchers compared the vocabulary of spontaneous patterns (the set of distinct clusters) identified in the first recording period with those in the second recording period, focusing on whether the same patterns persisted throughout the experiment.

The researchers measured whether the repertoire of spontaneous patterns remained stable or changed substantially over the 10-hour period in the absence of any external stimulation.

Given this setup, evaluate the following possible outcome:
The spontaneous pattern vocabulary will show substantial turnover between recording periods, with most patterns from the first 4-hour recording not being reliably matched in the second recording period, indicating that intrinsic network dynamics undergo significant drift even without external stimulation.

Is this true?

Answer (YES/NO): NO